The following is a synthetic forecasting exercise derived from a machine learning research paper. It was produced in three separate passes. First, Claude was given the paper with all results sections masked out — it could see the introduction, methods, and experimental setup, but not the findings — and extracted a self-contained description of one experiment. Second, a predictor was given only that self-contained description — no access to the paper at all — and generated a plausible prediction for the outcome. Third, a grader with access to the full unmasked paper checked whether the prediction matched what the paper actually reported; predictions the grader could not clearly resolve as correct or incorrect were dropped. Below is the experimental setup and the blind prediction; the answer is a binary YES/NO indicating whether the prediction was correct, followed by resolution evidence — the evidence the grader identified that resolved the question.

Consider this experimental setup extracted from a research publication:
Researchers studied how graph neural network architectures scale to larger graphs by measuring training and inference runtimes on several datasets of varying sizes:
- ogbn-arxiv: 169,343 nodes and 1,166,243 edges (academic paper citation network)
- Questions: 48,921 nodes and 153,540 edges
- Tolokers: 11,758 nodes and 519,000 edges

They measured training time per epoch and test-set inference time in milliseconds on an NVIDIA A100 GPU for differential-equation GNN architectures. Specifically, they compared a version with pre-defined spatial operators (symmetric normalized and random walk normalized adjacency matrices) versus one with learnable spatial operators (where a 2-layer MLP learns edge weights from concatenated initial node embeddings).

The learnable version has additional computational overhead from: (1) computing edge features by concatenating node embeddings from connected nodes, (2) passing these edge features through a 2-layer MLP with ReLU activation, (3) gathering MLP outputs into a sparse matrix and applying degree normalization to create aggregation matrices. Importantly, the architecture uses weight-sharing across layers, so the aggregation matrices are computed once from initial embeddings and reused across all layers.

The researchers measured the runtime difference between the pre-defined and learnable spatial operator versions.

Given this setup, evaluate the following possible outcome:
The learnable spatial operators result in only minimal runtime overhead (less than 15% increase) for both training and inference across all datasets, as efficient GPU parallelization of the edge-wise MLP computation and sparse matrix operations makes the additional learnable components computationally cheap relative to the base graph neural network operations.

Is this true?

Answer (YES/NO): NO